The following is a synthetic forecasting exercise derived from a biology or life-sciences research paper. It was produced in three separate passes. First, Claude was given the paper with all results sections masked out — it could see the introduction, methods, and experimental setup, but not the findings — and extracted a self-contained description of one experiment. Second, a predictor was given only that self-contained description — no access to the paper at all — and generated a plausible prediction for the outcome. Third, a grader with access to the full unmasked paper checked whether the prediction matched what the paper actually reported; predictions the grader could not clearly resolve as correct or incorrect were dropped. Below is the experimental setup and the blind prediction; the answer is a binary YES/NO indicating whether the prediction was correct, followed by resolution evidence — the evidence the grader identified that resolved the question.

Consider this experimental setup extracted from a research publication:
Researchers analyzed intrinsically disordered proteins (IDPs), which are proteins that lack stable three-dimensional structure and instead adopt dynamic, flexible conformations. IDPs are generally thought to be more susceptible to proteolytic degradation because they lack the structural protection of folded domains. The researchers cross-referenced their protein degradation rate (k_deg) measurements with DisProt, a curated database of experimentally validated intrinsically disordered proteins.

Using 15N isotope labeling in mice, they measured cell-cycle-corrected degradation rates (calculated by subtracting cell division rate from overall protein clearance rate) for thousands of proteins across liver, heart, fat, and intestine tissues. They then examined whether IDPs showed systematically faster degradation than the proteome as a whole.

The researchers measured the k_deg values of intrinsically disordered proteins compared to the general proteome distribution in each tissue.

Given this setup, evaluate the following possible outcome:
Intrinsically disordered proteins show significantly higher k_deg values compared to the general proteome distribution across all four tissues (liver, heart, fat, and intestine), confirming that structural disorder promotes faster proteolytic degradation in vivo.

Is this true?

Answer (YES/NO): NO